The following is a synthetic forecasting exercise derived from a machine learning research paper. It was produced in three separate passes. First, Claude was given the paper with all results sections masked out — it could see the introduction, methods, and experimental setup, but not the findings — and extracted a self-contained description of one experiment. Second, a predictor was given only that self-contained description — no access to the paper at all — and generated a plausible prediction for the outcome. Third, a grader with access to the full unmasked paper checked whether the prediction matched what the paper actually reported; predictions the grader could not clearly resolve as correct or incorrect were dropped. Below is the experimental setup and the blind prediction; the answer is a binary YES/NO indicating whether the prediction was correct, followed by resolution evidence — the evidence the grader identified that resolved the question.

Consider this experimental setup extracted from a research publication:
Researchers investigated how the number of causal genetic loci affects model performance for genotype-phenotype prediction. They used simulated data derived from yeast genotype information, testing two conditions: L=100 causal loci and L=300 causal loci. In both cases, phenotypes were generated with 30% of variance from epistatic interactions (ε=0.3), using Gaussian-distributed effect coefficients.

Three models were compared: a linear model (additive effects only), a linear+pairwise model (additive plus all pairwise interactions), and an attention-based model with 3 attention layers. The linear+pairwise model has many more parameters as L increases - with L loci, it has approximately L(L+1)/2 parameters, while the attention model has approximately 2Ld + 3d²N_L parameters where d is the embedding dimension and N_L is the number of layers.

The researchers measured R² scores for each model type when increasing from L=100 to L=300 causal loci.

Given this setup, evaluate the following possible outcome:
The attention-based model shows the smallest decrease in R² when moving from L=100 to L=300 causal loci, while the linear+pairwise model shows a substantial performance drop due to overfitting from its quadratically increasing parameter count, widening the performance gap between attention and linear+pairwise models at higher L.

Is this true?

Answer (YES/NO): NO